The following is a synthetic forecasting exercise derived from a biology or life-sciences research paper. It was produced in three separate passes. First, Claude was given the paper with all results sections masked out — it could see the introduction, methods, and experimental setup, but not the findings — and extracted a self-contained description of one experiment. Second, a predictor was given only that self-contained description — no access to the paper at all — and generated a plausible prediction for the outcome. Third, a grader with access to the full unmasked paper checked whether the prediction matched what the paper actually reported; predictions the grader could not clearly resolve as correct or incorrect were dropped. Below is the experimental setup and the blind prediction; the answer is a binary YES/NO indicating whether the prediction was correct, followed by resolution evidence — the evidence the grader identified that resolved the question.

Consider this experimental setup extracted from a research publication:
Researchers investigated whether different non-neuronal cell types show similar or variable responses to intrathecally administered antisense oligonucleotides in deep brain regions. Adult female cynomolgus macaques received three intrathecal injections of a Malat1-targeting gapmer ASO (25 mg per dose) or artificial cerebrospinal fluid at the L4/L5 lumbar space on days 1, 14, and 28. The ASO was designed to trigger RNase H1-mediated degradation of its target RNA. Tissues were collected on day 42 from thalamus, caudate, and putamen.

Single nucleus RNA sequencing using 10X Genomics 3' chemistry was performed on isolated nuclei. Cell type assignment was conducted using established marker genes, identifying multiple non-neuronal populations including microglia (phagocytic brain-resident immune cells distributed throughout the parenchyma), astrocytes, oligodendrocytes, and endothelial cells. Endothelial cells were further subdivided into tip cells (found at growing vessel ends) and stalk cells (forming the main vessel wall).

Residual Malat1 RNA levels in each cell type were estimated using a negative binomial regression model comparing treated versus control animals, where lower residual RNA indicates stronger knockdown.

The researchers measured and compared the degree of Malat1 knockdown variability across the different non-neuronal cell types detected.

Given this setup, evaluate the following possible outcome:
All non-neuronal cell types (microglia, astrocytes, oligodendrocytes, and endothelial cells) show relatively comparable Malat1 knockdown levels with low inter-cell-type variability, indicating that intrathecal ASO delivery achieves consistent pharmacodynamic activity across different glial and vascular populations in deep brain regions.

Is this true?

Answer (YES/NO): NO